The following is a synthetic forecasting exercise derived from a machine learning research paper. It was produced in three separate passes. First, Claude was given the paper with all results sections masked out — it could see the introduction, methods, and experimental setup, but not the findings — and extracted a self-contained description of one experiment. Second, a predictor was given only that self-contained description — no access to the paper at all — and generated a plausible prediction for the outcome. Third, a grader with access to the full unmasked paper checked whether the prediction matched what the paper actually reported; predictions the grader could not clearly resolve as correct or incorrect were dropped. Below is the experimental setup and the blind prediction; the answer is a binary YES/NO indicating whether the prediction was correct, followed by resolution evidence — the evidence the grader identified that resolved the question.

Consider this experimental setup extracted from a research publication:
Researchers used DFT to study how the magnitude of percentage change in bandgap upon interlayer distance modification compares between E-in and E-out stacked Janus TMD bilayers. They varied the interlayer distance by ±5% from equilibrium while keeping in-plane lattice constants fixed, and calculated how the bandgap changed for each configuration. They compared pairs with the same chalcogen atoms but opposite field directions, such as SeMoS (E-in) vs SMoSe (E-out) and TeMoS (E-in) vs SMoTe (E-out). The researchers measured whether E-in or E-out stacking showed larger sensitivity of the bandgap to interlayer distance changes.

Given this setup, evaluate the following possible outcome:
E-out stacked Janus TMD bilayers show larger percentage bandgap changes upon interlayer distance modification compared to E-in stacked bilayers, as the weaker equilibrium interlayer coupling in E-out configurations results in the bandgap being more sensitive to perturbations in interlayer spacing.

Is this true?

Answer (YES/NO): NO